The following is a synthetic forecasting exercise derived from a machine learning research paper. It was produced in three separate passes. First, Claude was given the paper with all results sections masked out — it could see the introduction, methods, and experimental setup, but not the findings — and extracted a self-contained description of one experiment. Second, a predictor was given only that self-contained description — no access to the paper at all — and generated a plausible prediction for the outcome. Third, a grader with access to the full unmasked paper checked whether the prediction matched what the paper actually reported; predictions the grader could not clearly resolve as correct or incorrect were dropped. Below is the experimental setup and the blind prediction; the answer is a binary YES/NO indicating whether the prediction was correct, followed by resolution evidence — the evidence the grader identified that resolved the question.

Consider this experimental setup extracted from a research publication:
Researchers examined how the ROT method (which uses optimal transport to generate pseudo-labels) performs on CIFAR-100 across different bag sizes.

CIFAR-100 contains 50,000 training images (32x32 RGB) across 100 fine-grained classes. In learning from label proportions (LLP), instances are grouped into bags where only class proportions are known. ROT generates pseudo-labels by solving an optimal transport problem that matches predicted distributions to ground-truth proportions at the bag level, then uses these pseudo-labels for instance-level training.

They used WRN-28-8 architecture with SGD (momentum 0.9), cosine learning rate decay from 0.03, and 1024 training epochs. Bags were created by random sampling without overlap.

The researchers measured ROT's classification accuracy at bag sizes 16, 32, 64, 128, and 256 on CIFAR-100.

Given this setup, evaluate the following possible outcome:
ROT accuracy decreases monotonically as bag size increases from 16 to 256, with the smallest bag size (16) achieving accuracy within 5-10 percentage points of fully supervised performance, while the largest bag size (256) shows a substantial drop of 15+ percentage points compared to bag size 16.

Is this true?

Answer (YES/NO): YES